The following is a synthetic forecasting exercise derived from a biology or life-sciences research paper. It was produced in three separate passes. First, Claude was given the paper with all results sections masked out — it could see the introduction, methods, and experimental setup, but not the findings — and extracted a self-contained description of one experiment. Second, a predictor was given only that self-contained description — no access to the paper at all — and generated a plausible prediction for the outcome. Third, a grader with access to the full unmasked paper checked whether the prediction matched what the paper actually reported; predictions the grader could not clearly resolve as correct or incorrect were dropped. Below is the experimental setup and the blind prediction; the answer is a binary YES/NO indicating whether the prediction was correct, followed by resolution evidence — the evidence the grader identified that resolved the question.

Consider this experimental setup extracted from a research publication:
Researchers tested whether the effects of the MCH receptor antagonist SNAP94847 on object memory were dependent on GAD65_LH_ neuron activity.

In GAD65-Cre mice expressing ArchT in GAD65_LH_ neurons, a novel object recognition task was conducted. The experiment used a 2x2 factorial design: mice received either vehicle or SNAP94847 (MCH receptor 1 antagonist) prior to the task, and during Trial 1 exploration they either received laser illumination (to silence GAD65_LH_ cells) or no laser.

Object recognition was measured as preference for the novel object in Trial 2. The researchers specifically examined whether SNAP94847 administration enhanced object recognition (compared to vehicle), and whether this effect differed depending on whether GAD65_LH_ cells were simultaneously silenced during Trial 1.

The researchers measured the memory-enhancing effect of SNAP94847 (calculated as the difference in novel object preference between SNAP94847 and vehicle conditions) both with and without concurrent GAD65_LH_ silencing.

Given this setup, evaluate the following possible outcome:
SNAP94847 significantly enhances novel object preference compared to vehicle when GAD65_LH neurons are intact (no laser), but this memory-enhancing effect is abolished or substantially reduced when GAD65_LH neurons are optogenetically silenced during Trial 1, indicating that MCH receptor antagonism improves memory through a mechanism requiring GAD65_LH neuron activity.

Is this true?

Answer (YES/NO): NO